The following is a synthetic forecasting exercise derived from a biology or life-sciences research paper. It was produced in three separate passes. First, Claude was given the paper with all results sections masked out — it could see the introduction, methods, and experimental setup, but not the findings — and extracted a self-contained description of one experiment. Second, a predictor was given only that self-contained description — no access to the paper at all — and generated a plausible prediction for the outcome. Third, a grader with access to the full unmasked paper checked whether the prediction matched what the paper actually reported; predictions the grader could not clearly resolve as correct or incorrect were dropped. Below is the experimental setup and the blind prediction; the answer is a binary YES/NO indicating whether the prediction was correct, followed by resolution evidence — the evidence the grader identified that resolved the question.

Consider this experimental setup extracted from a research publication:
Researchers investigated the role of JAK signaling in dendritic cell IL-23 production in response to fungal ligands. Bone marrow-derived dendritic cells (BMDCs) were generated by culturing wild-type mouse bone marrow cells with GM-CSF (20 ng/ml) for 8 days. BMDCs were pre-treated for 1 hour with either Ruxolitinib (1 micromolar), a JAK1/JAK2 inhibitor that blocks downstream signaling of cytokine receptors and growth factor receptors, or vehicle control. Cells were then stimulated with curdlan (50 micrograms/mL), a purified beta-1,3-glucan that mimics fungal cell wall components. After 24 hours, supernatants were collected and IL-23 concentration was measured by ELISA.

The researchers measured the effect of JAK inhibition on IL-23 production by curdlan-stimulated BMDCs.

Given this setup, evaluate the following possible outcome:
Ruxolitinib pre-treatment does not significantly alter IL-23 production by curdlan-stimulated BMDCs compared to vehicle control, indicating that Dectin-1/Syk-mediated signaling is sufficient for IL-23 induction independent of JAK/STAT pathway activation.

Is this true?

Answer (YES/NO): NO